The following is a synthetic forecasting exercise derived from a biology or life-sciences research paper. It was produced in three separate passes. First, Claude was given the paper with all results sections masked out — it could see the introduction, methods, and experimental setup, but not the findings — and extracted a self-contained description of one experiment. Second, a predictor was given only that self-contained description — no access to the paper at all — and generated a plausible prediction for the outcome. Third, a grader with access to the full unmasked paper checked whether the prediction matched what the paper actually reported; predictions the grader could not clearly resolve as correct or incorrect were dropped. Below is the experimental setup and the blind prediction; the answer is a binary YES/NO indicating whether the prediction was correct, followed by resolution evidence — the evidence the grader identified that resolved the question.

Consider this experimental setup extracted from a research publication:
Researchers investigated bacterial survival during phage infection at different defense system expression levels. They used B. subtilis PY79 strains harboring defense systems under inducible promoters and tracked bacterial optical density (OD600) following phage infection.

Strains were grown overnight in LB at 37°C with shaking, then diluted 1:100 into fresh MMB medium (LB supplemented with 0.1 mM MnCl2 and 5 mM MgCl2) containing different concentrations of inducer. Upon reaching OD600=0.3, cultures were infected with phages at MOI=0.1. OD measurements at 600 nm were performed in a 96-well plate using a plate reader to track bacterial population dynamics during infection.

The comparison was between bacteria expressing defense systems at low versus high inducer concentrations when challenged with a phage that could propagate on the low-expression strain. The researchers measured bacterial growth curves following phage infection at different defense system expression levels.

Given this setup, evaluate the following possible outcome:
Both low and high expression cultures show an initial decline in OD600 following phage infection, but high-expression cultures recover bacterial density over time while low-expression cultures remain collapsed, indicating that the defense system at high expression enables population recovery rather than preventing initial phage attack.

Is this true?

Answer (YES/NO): NO